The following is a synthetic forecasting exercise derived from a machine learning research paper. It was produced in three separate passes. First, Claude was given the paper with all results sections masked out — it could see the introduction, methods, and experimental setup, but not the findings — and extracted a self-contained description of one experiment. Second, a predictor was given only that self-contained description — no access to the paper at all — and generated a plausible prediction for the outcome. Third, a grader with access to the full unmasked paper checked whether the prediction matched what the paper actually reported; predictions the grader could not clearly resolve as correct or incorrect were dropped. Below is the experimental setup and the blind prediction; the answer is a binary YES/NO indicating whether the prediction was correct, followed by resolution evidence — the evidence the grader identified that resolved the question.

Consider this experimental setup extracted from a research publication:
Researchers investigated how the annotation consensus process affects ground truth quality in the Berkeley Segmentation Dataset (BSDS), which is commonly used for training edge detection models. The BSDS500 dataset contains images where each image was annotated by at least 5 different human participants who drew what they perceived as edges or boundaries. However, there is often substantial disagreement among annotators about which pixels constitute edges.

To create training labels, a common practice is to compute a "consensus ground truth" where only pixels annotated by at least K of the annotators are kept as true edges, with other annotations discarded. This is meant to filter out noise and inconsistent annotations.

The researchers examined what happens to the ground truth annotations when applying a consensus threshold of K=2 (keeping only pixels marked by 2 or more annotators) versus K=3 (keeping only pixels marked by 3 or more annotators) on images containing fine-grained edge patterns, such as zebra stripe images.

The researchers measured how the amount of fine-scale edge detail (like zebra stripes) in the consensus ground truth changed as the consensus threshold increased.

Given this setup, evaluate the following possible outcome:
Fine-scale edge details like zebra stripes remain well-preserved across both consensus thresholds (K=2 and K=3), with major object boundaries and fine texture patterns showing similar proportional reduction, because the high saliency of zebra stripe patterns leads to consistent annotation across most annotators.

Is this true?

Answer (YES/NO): NO